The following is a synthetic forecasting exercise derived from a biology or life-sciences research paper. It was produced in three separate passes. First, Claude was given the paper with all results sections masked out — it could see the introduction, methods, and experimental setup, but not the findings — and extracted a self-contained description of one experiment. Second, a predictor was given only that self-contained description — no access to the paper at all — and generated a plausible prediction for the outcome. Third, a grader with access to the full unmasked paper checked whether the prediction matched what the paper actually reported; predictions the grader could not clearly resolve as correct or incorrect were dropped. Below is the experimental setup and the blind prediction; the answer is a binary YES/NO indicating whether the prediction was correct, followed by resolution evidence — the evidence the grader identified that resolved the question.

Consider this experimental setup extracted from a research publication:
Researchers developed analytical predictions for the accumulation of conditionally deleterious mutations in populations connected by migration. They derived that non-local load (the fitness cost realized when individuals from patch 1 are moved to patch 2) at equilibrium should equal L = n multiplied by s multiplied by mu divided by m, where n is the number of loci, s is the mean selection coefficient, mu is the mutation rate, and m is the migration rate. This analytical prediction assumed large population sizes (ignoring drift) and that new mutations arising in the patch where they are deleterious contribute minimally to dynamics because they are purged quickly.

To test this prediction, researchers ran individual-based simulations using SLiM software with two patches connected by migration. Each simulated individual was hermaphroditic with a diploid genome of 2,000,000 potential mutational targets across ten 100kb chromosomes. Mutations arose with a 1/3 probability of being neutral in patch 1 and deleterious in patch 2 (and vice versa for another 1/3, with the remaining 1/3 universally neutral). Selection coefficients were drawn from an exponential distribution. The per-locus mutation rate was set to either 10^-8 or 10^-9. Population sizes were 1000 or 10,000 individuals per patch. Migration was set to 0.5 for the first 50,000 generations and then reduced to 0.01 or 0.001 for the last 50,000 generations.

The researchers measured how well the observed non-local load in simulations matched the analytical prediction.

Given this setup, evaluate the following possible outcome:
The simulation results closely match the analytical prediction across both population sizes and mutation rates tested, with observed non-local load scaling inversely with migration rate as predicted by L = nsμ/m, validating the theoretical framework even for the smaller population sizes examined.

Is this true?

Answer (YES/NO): YES